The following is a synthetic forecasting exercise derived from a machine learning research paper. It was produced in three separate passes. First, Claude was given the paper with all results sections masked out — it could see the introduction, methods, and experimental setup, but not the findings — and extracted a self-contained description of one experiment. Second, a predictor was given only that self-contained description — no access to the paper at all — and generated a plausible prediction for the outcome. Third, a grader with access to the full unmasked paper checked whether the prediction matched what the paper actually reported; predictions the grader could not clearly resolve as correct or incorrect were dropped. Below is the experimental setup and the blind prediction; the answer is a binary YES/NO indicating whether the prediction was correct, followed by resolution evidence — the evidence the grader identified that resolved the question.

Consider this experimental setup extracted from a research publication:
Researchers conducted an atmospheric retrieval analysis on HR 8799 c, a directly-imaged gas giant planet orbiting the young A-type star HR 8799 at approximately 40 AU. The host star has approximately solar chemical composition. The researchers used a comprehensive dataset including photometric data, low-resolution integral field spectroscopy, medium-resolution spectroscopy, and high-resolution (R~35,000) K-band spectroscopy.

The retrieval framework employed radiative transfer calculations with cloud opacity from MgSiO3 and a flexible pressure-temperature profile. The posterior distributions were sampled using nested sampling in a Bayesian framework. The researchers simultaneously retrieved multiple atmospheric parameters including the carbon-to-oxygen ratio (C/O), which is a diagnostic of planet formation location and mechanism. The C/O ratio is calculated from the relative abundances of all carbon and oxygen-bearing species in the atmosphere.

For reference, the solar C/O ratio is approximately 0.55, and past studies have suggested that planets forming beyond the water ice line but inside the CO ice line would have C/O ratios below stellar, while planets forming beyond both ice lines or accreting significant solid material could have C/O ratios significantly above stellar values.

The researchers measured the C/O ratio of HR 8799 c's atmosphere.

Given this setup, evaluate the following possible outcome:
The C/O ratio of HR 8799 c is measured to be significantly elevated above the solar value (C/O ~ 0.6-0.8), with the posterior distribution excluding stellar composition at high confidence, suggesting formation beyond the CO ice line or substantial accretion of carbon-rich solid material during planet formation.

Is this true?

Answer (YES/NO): NO